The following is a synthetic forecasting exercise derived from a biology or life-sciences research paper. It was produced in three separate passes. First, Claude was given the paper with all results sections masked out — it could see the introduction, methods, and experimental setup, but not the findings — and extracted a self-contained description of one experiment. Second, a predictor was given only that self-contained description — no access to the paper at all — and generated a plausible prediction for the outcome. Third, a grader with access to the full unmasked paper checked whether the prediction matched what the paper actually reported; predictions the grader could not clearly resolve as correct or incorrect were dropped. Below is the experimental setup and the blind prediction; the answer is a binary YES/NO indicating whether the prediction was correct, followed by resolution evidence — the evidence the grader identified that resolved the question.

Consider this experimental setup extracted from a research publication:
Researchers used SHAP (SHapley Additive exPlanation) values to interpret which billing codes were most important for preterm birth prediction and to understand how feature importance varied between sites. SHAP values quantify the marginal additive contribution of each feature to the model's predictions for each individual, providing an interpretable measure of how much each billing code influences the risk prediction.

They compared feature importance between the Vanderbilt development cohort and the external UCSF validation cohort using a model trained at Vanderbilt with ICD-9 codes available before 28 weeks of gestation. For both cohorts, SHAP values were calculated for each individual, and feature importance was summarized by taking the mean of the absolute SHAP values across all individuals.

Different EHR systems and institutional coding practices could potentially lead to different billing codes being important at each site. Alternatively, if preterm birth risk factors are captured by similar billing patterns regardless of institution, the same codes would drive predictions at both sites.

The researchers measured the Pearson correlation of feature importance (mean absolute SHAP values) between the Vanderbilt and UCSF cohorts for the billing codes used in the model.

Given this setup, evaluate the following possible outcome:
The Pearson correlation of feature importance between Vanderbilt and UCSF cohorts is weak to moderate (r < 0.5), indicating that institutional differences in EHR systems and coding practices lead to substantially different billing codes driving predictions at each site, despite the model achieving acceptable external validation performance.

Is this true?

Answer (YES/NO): NO